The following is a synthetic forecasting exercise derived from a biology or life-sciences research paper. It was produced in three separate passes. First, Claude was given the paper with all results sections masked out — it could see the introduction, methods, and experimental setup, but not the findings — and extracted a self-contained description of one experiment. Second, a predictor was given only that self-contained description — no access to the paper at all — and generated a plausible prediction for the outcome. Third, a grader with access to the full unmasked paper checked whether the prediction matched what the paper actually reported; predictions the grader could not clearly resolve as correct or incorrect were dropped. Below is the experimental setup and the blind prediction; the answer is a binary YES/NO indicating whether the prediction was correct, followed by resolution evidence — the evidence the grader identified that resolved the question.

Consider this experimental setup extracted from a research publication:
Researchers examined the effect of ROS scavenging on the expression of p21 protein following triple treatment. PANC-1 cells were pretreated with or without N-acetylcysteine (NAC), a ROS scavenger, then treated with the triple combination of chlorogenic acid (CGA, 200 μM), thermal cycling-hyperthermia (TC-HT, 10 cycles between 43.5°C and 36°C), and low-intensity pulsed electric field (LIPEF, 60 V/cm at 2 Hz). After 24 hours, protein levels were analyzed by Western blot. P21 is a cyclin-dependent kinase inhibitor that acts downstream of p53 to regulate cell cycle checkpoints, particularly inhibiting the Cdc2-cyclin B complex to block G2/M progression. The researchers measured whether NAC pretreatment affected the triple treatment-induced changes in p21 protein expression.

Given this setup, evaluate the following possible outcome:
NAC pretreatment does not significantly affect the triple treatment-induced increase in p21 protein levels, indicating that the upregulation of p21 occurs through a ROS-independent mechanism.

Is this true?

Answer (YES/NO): NO